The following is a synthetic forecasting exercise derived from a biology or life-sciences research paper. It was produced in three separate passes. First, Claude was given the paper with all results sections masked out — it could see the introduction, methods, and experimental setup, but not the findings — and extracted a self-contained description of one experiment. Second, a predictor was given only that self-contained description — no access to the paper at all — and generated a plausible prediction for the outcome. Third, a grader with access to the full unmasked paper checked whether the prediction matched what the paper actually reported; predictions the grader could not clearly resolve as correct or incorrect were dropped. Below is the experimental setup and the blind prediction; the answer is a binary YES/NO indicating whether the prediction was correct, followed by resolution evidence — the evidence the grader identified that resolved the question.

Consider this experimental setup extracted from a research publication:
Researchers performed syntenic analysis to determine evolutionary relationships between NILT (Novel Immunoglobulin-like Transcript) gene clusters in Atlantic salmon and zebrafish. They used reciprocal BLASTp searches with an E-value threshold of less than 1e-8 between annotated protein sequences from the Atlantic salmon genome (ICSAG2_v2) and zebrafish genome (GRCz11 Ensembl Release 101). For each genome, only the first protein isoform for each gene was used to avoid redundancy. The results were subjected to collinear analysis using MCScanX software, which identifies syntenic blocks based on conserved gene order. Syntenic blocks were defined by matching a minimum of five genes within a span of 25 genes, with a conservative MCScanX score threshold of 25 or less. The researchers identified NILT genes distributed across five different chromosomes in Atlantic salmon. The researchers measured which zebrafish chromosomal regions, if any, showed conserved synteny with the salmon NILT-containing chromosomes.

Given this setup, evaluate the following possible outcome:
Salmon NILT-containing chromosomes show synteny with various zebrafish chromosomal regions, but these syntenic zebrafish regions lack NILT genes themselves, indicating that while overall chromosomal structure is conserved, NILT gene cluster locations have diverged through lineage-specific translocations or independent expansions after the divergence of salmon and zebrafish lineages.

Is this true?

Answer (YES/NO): NO